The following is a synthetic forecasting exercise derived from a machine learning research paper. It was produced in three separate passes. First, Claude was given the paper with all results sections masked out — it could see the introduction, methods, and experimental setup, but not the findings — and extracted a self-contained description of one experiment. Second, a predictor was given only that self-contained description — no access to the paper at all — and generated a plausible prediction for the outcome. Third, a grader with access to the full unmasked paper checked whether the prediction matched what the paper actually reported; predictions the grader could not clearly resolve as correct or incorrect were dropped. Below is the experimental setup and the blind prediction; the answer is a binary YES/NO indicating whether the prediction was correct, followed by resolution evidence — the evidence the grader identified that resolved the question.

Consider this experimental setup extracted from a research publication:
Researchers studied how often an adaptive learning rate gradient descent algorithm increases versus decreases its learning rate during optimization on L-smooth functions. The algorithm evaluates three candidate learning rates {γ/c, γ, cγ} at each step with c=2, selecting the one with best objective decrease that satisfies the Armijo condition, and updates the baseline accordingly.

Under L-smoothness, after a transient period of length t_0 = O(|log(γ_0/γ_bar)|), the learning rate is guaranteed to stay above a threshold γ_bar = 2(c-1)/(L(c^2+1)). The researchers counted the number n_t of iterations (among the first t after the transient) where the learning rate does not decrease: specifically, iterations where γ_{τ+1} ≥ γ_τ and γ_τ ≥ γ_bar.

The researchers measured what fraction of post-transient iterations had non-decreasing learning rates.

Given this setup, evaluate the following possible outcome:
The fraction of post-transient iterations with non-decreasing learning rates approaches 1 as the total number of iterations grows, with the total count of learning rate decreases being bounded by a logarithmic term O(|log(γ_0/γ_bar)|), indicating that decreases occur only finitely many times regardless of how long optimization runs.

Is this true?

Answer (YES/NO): NO